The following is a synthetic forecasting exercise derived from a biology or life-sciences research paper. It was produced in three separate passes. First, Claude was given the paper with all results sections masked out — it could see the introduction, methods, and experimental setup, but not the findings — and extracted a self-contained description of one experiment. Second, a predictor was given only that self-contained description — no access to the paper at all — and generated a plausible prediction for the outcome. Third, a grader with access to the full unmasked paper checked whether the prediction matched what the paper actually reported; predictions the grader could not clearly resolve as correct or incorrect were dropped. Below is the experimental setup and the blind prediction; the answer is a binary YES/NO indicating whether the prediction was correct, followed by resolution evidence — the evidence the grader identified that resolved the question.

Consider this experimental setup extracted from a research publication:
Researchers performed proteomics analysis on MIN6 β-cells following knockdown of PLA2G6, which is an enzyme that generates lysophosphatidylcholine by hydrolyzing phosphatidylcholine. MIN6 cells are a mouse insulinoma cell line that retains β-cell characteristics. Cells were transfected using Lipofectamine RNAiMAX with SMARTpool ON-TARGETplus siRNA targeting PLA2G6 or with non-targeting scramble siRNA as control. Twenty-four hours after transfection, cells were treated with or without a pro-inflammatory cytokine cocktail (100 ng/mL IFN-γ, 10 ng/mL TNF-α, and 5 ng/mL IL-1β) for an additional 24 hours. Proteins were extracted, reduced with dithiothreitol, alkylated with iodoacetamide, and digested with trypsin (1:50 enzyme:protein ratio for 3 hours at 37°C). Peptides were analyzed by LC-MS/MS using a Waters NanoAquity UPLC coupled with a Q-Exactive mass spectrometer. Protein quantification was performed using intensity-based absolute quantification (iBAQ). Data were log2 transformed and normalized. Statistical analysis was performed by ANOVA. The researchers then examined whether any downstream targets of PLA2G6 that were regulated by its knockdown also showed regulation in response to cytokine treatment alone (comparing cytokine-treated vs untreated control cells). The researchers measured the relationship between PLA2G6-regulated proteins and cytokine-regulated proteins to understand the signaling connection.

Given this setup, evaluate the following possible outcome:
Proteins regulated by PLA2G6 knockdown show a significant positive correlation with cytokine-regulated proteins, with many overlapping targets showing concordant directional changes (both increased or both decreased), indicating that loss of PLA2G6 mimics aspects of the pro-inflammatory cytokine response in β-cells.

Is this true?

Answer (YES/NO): NO